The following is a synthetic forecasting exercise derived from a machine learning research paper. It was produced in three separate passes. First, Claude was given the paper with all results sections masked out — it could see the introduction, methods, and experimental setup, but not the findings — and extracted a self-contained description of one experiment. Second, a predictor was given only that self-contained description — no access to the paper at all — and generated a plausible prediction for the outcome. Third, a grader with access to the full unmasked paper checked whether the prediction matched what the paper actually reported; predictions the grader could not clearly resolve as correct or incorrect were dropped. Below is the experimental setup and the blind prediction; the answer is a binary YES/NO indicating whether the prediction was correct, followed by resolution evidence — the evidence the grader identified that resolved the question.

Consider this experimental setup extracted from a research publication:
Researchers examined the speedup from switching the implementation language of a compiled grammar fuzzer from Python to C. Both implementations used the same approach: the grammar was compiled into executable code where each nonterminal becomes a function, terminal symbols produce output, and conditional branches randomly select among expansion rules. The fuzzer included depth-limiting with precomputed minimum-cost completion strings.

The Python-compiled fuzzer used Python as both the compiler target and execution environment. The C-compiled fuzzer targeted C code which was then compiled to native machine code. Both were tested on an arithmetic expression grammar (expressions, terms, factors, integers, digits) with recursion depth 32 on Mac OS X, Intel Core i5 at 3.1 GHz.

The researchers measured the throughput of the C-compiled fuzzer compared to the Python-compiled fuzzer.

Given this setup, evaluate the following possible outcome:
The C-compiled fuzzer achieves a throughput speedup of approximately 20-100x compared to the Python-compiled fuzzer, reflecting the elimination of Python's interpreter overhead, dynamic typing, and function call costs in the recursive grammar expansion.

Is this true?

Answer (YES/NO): YES